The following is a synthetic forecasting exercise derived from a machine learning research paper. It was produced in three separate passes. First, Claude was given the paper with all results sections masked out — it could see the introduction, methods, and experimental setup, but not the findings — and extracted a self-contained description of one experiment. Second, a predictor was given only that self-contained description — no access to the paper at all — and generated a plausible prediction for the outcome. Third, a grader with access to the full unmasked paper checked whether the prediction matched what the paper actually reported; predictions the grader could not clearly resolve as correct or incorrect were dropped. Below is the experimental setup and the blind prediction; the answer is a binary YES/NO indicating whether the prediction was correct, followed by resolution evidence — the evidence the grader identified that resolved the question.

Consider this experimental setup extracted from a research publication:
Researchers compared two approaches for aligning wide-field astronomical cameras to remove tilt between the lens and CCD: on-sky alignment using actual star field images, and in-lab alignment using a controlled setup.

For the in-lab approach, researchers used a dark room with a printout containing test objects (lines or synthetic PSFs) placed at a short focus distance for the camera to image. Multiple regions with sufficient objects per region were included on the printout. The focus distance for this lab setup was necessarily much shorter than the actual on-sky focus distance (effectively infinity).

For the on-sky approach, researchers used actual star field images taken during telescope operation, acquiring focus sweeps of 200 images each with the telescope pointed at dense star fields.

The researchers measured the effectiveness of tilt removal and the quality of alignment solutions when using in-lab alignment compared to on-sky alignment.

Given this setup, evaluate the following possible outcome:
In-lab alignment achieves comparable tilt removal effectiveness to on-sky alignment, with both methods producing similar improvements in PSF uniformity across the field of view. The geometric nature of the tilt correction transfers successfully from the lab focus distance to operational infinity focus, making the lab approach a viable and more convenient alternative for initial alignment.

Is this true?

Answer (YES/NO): NO